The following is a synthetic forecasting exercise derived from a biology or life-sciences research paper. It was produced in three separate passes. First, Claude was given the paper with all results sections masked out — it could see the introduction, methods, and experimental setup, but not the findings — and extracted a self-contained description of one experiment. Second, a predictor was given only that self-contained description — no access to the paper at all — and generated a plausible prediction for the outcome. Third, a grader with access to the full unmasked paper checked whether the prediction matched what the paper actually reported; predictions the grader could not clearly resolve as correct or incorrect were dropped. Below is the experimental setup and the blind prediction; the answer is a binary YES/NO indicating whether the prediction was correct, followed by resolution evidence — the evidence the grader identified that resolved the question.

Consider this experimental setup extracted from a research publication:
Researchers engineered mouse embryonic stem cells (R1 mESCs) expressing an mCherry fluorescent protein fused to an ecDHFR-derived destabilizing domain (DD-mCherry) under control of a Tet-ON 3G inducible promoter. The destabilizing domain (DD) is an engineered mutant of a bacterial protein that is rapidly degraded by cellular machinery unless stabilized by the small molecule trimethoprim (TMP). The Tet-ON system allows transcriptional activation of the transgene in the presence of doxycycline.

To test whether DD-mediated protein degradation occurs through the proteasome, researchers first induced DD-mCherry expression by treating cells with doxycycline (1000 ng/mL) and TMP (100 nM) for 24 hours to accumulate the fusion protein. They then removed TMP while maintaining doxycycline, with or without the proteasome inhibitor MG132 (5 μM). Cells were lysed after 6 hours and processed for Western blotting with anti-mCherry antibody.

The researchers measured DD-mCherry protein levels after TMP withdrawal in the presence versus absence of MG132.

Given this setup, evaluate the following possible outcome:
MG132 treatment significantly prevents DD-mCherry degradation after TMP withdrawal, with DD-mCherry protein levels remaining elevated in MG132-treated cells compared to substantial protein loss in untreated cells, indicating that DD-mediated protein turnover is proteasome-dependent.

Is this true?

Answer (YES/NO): YES